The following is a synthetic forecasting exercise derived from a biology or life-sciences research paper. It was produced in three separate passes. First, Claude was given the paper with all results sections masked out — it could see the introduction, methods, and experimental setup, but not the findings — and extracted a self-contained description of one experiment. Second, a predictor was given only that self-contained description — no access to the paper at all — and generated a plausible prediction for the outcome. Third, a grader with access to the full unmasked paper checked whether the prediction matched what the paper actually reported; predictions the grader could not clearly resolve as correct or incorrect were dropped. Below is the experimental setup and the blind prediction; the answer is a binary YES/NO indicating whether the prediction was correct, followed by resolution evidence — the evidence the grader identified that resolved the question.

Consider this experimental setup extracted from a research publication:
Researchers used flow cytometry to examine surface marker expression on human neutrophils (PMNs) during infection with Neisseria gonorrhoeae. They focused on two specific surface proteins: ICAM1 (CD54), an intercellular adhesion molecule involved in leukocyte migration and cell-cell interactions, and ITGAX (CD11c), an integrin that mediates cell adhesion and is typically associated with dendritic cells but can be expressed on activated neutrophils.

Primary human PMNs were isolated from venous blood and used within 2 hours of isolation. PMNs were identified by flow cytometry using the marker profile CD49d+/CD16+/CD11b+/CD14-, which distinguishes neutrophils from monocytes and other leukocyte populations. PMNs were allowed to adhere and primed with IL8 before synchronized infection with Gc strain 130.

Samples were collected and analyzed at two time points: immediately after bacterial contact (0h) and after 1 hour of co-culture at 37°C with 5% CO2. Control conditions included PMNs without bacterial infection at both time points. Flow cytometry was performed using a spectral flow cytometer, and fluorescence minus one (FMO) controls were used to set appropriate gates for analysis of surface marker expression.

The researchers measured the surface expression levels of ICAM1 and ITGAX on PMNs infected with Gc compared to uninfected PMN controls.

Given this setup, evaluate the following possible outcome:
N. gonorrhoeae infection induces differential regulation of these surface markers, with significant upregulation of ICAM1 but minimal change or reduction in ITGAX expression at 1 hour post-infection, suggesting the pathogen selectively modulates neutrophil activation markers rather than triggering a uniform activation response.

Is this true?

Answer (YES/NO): YES